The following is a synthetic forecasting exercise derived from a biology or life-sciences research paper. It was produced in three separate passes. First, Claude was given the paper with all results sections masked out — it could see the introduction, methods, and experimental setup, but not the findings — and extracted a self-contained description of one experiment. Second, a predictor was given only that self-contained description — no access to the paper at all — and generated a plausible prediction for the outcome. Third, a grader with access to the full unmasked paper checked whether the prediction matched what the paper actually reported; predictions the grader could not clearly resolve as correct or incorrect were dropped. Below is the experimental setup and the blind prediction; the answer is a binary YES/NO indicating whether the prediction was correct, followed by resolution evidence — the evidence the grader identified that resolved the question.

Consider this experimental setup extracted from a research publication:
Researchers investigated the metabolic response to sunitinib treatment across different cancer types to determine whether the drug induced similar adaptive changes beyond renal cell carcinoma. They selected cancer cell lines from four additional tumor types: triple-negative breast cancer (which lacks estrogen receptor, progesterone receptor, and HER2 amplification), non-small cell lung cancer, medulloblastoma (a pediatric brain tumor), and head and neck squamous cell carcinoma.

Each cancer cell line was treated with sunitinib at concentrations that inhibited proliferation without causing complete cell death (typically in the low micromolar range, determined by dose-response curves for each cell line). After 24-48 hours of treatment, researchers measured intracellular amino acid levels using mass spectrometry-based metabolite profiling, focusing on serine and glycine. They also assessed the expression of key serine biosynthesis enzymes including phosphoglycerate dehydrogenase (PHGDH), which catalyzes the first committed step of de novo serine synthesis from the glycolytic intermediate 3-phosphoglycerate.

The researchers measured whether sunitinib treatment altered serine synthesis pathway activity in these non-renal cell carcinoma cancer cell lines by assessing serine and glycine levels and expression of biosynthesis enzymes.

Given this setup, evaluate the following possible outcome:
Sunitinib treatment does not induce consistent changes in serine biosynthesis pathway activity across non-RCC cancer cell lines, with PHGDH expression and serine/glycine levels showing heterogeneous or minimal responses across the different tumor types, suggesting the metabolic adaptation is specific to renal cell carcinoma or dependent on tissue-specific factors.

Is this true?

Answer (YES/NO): NO